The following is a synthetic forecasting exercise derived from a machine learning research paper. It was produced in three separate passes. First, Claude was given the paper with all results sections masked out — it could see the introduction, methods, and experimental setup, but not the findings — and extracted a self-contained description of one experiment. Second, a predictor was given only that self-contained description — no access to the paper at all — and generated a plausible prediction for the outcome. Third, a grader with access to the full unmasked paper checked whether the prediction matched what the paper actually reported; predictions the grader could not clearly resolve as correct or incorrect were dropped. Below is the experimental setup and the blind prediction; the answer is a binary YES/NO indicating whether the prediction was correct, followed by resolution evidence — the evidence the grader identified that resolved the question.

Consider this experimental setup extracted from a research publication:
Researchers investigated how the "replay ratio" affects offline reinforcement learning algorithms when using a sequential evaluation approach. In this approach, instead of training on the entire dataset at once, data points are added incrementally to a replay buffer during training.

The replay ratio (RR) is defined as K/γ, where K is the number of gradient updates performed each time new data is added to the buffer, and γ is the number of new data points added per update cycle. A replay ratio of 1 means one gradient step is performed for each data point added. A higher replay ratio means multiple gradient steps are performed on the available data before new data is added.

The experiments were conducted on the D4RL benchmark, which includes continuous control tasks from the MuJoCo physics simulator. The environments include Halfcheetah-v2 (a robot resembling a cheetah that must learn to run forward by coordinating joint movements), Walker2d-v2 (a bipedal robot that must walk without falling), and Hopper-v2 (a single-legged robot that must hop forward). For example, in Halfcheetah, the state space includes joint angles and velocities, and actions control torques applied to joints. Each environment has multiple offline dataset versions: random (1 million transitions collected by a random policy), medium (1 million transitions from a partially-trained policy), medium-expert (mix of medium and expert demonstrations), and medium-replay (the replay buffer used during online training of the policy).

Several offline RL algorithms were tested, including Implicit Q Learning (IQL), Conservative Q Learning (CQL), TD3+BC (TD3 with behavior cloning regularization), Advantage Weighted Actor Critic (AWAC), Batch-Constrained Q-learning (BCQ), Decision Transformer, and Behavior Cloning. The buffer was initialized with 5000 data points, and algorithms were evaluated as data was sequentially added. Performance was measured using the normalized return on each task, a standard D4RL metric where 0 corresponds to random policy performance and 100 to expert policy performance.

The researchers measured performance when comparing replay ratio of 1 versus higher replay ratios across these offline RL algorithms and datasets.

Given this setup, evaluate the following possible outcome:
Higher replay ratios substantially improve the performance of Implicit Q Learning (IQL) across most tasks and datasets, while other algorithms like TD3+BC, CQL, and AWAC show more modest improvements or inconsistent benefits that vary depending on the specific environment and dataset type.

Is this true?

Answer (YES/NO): NO